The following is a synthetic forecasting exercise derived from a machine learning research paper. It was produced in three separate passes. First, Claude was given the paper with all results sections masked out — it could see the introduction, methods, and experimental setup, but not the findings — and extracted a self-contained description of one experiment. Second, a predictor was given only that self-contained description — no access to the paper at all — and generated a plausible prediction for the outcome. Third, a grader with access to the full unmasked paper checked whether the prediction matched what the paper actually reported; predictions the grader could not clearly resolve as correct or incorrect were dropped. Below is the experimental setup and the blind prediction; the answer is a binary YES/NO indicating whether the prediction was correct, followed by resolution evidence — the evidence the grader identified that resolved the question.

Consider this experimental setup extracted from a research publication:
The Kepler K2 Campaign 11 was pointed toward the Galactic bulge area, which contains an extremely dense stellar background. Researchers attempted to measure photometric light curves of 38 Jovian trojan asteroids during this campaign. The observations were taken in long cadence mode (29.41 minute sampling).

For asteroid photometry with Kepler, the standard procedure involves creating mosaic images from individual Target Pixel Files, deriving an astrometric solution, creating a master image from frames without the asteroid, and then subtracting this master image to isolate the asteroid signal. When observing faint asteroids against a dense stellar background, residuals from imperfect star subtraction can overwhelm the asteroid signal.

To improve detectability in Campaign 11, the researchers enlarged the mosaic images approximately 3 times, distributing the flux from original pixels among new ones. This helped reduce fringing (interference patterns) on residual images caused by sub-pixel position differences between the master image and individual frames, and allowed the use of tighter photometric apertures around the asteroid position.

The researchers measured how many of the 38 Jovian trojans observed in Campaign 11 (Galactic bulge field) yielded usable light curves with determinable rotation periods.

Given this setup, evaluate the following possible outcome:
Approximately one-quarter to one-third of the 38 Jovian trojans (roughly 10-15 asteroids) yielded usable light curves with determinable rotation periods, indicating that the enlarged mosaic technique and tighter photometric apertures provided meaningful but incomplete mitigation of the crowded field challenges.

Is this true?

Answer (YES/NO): YES